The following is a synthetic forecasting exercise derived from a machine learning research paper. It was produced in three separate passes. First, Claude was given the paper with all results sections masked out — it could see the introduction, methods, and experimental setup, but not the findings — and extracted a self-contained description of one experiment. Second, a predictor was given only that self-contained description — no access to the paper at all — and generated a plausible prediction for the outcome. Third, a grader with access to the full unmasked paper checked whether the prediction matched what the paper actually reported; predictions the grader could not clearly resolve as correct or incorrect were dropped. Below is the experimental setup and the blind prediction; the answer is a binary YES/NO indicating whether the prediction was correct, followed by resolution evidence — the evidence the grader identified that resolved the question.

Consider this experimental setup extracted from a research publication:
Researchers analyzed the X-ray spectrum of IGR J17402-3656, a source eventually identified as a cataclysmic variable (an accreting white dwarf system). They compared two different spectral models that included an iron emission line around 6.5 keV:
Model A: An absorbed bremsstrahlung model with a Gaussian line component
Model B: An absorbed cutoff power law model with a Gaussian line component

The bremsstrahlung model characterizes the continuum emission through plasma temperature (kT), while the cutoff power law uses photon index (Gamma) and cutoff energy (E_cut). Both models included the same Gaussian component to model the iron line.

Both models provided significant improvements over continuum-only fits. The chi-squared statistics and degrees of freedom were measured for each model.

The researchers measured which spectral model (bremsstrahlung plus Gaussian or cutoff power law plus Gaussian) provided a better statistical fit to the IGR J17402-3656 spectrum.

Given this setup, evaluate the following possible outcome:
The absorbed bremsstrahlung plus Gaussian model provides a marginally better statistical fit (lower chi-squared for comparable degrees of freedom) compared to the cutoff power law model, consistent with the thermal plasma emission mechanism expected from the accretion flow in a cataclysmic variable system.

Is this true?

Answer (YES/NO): NO